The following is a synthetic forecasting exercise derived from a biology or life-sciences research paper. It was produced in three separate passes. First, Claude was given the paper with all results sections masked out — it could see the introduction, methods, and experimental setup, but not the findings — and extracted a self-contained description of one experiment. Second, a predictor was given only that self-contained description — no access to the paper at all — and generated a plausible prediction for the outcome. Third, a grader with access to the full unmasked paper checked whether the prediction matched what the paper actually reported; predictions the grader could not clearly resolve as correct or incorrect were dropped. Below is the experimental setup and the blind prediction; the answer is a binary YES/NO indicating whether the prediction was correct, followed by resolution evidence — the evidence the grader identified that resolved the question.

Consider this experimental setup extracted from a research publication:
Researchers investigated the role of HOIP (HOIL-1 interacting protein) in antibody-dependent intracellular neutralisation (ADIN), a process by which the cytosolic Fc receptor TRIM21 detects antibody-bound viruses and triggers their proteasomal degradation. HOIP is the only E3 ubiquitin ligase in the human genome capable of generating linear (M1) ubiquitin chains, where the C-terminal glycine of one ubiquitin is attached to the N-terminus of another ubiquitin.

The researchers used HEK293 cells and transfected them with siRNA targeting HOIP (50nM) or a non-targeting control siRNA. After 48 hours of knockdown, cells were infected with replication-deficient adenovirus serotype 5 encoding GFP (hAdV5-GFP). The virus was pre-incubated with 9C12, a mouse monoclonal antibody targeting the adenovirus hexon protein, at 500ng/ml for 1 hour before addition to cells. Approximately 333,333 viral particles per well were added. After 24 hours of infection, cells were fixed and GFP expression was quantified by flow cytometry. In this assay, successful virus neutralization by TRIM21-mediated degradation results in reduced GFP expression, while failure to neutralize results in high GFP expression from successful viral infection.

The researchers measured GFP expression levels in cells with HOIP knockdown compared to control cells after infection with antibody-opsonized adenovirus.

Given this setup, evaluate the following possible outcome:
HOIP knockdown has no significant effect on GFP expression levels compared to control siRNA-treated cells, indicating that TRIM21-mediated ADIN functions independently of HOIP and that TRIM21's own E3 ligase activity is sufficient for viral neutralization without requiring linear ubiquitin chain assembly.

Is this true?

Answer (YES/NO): NO